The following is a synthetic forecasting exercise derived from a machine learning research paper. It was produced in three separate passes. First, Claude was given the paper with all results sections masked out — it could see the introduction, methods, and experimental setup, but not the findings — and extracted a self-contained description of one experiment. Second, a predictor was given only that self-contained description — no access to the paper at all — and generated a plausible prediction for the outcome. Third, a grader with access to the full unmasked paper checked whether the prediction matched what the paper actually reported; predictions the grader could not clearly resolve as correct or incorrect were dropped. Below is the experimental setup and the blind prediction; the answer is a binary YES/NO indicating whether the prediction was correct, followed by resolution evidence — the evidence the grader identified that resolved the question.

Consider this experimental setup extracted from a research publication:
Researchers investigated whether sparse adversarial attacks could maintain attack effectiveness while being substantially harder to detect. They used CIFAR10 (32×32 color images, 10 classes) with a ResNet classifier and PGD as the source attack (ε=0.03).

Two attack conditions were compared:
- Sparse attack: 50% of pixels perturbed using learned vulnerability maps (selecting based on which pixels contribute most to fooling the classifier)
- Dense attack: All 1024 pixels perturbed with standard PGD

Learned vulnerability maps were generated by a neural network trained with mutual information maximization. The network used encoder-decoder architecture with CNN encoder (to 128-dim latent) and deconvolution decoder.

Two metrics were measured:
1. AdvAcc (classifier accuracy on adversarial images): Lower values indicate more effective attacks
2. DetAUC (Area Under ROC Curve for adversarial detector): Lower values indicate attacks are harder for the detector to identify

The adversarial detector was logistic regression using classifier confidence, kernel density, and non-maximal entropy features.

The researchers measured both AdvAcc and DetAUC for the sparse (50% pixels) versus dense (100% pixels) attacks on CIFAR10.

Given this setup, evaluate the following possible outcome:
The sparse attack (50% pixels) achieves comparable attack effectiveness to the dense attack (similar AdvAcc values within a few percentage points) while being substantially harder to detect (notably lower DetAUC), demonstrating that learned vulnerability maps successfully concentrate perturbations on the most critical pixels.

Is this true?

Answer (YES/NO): YES